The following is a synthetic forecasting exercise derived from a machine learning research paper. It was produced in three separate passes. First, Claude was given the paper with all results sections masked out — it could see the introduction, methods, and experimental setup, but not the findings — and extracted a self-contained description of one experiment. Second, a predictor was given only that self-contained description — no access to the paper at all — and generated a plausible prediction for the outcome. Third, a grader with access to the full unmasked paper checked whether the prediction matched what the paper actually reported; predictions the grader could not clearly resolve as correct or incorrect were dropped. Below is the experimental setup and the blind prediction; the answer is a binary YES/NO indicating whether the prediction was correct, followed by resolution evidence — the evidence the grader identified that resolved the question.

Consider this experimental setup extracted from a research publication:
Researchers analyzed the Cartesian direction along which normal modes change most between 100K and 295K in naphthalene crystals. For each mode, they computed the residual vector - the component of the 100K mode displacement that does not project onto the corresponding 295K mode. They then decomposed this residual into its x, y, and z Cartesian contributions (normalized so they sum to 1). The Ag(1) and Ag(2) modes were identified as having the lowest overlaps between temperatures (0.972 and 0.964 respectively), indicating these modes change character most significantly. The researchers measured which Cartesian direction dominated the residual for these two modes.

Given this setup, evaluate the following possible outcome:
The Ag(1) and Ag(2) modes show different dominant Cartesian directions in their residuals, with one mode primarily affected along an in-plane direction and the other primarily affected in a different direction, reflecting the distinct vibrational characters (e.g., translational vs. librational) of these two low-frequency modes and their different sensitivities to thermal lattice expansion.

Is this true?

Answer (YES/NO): YES